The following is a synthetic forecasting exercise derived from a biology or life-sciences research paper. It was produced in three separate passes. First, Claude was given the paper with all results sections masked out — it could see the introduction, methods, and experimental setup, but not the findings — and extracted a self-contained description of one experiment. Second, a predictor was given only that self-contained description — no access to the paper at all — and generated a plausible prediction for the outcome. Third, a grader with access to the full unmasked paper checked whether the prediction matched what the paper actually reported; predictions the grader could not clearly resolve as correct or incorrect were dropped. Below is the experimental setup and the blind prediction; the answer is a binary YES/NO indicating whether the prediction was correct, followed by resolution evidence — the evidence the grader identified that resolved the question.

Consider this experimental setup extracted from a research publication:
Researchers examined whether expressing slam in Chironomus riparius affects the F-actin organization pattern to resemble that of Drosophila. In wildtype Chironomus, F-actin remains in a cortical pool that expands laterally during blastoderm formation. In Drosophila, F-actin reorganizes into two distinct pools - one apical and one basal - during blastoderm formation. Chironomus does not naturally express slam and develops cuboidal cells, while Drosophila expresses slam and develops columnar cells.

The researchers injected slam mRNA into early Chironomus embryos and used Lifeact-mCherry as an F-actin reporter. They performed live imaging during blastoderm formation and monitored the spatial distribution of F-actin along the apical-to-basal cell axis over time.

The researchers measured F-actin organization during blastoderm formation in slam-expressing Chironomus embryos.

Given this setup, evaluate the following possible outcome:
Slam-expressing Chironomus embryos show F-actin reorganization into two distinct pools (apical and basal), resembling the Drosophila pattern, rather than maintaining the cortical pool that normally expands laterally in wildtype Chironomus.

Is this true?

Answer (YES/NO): YES